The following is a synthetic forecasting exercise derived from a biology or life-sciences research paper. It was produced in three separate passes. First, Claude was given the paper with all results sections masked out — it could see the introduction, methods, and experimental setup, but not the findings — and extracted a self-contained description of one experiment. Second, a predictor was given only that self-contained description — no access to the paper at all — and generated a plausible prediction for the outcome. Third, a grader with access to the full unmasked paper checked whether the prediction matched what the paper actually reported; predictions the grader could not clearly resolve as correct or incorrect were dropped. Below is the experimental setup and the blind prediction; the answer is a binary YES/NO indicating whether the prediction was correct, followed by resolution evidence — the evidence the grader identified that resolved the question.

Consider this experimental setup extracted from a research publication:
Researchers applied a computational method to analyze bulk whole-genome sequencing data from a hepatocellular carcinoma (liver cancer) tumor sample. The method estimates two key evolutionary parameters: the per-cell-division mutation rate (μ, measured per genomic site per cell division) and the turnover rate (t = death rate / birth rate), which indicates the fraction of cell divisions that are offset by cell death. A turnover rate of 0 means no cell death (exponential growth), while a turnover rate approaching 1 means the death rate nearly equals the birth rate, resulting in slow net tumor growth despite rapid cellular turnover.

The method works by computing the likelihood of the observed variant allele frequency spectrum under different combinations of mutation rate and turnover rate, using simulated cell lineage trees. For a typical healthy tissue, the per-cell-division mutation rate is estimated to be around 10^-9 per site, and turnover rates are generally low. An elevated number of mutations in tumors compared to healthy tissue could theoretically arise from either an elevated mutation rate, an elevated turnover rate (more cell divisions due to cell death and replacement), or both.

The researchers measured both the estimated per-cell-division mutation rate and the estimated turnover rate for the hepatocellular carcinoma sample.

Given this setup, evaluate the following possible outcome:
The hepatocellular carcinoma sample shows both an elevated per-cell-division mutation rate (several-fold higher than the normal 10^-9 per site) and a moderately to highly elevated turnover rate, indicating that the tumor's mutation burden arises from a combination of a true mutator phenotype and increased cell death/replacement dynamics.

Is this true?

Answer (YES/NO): YES